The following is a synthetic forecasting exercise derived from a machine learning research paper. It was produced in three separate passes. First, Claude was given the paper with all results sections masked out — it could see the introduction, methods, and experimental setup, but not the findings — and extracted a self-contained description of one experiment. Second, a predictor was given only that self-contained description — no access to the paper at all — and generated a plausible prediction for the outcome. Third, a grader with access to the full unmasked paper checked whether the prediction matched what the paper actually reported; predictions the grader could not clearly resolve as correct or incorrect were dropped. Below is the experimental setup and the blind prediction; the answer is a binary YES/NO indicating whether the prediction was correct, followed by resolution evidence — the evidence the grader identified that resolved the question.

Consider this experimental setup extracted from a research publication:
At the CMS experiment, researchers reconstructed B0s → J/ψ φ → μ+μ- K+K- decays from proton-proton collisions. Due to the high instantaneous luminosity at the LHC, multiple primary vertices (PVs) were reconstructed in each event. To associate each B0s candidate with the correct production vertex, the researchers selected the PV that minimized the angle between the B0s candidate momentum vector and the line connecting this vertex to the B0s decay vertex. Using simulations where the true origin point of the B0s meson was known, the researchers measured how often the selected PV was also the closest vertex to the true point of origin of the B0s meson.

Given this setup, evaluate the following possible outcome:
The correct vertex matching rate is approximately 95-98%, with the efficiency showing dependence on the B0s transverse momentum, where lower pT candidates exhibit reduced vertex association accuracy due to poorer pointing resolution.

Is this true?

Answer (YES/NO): NO